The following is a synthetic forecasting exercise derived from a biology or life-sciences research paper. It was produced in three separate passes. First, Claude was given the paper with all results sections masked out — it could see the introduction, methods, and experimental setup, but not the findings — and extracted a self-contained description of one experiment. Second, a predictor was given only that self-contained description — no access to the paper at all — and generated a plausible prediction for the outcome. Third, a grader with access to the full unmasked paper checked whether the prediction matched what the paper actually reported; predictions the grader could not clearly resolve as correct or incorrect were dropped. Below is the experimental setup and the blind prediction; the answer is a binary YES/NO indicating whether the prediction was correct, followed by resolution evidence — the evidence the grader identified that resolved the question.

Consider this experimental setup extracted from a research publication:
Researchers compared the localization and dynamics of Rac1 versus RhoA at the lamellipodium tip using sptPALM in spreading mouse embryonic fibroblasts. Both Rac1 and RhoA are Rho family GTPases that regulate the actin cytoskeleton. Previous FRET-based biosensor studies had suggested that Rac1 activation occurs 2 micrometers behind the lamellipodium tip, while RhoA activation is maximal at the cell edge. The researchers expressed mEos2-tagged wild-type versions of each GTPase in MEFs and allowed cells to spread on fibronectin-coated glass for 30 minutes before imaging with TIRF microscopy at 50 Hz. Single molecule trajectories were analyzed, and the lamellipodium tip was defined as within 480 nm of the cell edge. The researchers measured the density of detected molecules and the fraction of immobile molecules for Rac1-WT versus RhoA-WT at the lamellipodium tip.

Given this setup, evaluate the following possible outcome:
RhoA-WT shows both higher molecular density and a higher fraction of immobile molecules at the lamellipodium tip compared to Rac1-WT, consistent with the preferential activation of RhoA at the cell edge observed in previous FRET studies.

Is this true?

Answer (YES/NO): NO